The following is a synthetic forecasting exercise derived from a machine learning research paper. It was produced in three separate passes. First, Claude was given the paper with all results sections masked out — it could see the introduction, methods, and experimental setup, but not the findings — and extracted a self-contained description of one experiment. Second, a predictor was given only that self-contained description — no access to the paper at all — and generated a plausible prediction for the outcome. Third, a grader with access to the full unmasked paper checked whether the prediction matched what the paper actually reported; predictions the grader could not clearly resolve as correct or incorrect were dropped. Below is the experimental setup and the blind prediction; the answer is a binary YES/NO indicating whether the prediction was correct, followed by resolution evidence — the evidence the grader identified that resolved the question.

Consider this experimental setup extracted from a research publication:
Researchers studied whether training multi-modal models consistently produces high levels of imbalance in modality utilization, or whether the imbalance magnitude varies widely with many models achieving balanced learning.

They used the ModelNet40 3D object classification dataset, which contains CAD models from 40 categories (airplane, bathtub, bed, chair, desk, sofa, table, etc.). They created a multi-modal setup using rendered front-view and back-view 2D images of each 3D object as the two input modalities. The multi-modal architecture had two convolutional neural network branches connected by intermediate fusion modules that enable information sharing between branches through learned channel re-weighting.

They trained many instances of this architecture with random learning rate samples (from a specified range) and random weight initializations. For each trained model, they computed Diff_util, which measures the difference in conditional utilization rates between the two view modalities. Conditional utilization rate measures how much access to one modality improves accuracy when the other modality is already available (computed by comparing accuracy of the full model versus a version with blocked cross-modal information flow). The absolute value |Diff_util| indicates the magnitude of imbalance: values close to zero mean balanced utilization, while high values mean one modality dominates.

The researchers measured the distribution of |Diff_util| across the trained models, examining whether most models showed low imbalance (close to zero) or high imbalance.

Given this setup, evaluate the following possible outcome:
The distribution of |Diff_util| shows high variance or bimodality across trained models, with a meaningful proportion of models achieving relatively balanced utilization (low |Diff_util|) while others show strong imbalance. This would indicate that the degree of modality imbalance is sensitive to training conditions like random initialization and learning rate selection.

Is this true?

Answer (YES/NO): NO